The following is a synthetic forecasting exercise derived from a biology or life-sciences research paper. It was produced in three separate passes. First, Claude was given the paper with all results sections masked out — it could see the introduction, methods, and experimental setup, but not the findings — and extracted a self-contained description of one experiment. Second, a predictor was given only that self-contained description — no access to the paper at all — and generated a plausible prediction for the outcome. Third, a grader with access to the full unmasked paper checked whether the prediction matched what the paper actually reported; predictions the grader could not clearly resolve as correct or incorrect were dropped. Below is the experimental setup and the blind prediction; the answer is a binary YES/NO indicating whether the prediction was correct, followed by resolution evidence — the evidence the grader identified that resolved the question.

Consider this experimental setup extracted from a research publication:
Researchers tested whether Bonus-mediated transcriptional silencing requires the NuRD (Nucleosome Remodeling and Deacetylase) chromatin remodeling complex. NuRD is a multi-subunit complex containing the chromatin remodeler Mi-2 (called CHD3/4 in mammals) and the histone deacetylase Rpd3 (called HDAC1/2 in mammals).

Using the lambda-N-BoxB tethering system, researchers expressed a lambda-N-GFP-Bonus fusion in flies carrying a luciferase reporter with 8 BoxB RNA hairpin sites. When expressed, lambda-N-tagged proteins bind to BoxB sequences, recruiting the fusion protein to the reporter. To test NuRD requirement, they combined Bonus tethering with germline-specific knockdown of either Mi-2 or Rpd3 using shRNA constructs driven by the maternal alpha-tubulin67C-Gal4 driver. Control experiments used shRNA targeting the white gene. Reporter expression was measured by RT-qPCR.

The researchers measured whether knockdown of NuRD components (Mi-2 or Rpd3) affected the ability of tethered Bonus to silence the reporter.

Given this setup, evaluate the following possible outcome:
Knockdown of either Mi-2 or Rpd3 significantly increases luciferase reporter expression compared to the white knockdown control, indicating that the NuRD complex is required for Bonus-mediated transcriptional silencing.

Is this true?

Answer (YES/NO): NO